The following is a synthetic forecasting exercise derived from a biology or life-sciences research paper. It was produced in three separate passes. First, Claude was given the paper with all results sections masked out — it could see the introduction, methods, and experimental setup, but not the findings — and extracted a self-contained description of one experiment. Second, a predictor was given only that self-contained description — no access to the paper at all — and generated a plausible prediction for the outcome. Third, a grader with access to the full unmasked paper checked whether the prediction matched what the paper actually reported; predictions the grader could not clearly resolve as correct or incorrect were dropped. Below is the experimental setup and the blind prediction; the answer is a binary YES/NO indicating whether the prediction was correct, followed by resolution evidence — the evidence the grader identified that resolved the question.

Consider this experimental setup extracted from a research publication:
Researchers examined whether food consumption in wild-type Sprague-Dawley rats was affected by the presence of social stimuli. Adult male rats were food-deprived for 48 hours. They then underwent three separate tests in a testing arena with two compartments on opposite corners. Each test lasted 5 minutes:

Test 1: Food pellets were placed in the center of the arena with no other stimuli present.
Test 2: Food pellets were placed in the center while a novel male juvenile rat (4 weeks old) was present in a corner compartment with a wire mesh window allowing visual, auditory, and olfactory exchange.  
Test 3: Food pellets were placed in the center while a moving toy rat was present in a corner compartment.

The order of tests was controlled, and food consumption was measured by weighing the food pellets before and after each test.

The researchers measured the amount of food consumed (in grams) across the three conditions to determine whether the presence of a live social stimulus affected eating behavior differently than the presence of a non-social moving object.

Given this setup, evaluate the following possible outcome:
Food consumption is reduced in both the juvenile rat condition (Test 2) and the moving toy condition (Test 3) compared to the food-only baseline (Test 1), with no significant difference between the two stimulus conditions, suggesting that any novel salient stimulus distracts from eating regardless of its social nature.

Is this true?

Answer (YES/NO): NO